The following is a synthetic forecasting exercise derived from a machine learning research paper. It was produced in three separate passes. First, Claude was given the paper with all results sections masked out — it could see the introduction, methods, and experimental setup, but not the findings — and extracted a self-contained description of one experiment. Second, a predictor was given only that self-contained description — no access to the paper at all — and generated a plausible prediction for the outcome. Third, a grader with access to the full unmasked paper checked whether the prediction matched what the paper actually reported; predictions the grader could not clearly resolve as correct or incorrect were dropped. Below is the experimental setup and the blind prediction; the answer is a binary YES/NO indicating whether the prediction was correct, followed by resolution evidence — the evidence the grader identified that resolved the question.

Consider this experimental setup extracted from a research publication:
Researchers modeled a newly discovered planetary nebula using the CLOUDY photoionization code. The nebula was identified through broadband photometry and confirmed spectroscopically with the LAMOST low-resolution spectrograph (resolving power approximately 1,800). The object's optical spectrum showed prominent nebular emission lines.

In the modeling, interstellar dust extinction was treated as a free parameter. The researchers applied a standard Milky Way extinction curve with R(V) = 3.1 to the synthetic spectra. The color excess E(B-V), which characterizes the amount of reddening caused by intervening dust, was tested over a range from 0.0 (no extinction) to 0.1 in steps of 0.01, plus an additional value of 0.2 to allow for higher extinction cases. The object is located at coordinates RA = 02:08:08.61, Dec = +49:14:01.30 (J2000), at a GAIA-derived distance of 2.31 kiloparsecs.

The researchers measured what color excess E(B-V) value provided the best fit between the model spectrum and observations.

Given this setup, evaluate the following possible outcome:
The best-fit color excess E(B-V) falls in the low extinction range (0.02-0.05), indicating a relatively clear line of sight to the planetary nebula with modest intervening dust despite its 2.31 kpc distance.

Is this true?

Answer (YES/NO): YES